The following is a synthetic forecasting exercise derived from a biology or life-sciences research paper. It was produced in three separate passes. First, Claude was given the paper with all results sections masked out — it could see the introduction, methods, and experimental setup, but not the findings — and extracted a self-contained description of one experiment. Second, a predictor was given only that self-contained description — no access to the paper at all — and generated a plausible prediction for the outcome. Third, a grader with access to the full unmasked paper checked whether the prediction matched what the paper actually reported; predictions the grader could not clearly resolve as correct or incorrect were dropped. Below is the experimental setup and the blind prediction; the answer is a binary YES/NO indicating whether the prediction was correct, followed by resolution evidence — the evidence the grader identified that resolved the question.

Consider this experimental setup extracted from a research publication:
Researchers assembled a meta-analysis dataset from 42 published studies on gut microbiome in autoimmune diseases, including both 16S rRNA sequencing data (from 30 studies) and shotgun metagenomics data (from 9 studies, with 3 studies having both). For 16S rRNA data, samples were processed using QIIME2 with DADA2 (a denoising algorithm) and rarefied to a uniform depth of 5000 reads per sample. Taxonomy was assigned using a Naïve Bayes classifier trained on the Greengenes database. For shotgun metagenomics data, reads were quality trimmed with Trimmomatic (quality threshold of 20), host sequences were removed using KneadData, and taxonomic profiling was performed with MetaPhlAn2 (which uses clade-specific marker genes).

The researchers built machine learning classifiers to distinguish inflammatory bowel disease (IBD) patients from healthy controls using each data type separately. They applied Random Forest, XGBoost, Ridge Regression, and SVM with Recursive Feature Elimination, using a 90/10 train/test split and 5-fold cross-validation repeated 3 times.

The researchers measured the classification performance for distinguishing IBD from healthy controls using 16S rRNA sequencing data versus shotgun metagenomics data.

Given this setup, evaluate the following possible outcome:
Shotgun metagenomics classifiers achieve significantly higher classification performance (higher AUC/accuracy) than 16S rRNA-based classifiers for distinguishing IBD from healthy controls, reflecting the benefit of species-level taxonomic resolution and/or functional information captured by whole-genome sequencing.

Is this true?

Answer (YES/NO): NO